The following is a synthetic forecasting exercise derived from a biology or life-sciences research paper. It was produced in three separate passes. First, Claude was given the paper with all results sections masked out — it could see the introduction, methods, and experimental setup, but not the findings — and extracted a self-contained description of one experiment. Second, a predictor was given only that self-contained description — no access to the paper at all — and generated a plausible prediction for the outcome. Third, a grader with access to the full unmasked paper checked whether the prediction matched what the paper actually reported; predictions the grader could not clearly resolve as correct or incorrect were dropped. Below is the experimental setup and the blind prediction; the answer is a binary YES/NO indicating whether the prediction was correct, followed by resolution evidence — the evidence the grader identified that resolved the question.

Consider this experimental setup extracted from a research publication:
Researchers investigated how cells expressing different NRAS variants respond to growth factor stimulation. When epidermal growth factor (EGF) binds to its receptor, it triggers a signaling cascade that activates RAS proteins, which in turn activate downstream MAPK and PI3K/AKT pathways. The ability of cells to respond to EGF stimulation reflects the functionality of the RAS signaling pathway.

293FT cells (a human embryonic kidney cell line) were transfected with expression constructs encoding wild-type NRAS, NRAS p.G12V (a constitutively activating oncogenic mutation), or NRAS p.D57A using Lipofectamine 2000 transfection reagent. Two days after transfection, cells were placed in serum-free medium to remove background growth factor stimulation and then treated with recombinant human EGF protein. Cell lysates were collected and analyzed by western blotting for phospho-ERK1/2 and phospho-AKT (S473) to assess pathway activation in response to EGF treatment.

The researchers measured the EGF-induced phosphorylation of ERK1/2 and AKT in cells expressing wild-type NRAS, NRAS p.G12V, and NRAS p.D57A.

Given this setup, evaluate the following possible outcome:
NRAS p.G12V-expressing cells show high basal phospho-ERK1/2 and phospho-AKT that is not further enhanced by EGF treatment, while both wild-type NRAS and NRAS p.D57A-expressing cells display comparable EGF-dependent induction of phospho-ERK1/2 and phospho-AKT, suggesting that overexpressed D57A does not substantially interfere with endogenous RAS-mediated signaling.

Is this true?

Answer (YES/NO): NO